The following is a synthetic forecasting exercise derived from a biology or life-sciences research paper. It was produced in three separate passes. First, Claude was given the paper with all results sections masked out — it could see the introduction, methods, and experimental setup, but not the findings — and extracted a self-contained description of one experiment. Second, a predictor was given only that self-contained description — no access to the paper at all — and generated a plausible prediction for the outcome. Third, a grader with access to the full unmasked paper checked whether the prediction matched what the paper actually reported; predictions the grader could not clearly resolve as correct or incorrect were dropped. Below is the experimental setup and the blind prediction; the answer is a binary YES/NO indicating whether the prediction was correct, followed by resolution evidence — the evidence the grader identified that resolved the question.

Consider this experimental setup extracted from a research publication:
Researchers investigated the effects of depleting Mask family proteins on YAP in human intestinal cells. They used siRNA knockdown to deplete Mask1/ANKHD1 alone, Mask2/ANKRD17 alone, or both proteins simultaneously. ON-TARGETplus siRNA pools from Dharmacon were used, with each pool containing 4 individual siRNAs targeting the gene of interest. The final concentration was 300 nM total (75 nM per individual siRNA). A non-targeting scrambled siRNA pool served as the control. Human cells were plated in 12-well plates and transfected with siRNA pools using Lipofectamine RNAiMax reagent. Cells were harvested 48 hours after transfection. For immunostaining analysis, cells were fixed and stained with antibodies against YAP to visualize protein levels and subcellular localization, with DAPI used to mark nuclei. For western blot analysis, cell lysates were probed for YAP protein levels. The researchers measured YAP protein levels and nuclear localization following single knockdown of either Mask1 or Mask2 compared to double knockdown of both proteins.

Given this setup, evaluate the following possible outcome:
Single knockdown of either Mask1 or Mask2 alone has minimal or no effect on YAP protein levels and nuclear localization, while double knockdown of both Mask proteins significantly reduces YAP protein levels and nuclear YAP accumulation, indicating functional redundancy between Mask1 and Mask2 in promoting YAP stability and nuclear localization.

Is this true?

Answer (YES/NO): NO